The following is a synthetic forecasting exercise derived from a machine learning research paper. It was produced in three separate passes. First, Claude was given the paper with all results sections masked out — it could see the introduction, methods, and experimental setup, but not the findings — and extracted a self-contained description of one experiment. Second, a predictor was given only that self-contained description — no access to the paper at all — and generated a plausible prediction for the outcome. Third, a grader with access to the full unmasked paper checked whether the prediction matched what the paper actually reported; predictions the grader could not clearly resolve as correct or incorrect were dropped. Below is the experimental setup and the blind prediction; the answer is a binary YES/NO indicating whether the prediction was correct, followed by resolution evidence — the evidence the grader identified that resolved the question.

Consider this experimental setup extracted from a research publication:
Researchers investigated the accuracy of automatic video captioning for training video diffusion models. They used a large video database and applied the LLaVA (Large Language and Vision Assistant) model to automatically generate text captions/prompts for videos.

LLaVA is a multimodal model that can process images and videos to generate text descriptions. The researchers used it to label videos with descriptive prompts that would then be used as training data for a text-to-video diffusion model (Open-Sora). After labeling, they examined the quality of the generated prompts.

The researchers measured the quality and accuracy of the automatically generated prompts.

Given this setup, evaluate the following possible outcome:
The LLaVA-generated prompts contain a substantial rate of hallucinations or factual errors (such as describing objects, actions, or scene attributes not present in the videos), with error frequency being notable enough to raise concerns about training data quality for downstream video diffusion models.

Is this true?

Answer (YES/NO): NO